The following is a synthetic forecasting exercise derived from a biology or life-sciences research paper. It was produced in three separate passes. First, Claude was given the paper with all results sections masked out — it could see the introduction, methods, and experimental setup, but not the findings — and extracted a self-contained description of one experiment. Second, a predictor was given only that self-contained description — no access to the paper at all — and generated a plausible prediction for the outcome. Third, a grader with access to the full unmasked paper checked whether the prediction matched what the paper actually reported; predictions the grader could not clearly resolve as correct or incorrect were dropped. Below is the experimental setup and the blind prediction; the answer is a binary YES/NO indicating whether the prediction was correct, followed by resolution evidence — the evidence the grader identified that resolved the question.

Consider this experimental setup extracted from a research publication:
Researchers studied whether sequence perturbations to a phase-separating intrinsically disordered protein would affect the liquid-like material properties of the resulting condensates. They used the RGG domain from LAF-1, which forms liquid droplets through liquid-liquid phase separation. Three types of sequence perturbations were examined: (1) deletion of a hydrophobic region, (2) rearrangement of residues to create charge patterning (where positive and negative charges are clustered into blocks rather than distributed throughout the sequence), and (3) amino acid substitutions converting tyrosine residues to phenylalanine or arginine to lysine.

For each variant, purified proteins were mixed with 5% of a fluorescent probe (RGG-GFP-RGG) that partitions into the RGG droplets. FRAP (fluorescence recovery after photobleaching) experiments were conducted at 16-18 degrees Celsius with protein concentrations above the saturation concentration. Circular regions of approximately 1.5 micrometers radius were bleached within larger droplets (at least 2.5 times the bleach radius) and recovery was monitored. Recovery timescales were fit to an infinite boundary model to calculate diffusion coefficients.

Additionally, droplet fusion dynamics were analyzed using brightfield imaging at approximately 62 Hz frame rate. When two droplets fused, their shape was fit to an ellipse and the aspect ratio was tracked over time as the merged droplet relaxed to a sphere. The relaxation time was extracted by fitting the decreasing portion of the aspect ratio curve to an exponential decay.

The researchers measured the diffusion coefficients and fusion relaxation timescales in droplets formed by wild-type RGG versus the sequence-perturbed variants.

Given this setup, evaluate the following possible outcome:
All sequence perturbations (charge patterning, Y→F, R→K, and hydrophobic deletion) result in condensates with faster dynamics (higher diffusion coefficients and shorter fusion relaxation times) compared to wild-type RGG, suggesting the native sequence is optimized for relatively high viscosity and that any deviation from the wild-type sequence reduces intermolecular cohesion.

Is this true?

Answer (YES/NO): NO